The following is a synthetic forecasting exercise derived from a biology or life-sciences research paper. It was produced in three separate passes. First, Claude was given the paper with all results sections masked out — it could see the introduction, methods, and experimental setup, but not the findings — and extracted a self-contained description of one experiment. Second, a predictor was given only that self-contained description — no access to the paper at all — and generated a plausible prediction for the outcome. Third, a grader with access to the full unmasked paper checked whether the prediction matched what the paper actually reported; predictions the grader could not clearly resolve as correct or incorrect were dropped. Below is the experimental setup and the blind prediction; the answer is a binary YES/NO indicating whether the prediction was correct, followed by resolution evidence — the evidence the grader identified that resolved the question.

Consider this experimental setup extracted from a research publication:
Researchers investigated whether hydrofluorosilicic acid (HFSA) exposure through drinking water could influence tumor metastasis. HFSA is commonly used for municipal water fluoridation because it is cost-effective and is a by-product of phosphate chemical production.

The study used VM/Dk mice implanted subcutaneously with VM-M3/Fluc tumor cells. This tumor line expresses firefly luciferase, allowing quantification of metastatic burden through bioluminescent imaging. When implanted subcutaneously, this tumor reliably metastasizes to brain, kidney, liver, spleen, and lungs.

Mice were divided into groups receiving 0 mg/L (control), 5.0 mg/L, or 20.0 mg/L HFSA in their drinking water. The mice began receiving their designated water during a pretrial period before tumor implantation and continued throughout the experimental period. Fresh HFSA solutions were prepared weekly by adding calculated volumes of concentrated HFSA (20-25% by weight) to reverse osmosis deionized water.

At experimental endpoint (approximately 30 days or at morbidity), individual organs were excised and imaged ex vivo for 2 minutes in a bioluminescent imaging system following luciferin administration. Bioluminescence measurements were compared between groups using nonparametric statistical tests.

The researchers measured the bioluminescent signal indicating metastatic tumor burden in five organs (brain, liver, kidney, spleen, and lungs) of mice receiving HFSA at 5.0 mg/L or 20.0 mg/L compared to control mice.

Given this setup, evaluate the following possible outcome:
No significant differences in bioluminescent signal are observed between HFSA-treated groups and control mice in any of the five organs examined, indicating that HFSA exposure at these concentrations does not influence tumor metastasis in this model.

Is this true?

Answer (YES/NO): YES